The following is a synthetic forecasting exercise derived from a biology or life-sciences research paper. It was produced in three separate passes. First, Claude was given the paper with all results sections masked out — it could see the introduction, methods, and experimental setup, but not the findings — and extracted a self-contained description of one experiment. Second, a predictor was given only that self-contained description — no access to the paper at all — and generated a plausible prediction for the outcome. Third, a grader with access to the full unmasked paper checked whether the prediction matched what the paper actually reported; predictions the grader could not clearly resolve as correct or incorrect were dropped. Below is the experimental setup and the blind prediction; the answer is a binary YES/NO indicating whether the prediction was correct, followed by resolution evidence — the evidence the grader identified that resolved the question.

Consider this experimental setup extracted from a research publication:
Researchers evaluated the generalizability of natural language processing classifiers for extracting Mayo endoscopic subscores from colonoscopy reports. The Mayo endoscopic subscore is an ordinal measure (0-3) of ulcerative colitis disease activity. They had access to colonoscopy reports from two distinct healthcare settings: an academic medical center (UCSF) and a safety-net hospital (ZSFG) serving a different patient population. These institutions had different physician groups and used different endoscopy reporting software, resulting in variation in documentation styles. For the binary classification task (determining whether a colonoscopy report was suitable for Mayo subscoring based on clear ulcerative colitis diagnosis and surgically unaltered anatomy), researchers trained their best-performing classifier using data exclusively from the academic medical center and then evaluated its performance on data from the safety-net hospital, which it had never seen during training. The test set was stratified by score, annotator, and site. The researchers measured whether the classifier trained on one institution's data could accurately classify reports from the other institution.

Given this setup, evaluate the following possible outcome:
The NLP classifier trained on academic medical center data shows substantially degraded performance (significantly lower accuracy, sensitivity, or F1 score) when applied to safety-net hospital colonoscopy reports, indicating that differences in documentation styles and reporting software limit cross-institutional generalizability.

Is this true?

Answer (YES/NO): NO